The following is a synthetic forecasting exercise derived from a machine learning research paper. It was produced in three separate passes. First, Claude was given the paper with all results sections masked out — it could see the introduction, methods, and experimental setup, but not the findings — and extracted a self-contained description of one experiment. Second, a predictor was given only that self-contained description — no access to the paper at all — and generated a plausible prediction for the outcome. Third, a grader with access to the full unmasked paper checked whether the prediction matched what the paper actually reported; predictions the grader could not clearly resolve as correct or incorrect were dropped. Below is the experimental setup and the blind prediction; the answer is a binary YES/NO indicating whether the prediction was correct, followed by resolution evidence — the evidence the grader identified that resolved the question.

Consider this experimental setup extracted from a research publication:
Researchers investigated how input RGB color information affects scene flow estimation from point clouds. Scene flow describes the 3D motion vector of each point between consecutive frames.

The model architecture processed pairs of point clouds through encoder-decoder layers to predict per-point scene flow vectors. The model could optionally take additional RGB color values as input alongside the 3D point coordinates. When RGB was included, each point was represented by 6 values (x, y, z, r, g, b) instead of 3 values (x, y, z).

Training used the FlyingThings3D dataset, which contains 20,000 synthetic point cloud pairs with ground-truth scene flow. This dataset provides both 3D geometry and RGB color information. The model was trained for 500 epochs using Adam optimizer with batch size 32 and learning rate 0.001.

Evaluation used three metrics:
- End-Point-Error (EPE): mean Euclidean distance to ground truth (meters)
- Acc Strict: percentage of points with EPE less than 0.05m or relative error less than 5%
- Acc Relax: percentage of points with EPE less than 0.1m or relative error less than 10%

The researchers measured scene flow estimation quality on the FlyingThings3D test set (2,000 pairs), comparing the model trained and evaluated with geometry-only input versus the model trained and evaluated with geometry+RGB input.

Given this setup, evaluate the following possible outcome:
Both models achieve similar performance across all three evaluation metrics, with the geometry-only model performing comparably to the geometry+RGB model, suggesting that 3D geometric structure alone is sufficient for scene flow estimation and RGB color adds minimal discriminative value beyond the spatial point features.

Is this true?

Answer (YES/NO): NO